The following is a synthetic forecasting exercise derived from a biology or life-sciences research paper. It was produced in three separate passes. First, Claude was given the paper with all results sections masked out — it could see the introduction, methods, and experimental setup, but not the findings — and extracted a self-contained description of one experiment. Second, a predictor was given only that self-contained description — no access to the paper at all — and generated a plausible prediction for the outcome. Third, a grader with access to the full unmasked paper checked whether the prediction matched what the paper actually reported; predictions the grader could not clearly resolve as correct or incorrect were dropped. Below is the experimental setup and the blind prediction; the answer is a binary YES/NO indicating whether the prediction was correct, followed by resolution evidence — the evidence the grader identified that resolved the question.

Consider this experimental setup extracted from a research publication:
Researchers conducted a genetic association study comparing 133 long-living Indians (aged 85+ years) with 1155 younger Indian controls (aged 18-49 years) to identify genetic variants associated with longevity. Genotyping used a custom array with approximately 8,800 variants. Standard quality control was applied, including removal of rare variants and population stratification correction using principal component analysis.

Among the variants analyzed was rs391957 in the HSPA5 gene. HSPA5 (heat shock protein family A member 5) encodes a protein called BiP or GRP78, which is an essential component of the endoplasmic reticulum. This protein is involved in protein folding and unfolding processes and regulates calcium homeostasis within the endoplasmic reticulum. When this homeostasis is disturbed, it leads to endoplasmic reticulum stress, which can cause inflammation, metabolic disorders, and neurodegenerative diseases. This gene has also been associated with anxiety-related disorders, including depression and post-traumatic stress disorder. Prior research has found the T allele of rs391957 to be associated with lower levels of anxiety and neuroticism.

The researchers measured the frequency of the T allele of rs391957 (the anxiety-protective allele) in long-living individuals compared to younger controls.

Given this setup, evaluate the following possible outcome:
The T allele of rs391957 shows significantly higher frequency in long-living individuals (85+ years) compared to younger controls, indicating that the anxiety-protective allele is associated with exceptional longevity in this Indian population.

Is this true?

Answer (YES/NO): YES